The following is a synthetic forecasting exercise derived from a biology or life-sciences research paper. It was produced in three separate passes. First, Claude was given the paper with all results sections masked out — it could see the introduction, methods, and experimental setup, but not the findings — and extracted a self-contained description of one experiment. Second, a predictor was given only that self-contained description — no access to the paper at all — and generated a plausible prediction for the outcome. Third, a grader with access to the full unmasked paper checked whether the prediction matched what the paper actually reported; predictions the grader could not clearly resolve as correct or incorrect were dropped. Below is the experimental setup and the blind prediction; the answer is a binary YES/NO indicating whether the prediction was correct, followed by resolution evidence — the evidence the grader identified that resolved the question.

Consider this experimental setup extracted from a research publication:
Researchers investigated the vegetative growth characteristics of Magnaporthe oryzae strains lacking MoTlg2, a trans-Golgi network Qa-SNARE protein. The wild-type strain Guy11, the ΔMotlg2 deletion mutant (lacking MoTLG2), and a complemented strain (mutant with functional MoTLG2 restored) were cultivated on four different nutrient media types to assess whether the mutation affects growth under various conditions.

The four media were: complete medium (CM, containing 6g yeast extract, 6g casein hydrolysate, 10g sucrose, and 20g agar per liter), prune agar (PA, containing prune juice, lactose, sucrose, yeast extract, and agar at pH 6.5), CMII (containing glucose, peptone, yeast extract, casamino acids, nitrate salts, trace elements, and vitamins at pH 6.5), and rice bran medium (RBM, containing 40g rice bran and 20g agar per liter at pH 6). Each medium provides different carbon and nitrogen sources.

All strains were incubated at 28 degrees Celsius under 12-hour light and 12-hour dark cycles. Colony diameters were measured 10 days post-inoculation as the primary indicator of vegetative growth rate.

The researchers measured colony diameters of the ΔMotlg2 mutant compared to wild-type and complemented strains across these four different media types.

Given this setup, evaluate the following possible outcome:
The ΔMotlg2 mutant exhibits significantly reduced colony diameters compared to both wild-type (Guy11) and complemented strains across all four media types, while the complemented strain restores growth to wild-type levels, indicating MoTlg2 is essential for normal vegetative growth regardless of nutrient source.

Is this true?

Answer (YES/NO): YES